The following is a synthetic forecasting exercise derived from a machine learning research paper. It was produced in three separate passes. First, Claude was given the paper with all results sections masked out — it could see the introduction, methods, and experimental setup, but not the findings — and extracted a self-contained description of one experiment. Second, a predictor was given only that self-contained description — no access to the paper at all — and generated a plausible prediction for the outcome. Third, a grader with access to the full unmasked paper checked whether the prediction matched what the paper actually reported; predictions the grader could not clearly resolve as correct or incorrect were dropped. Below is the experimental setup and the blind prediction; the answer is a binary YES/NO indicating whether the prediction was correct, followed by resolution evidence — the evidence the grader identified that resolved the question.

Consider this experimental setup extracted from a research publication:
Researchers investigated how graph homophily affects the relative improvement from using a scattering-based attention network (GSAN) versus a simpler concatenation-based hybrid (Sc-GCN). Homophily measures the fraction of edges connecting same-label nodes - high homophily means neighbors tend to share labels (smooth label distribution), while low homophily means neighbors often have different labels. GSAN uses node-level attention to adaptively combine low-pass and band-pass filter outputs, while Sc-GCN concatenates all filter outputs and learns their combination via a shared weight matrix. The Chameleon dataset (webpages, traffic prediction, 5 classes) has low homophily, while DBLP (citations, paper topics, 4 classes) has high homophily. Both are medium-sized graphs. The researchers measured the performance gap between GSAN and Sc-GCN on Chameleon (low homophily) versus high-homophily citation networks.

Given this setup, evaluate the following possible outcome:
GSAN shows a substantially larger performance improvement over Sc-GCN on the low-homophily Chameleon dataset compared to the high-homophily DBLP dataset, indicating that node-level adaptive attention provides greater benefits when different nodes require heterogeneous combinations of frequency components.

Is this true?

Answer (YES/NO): YES